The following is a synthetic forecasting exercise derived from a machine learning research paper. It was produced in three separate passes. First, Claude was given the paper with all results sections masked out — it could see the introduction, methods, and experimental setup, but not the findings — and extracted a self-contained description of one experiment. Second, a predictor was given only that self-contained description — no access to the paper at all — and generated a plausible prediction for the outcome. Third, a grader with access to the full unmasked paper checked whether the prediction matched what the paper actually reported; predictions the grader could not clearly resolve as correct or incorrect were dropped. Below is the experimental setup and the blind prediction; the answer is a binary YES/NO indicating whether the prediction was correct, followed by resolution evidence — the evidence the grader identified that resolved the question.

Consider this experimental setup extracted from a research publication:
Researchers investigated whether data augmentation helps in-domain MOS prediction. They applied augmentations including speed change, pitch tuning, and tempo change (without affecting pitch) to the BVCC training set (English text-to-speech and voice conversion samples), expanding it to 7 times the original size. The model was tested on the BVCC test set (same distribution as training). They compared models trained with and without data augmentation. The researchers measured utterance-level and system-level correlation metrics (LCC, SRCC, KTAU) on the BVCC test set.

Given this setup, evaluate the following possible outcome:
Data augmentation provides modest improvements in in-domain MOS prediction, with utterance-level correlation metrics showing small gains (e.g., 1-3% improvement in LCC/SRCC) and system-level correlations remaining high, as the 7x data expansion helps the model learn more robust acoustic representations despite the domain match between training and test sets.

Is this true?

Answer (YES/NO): NO